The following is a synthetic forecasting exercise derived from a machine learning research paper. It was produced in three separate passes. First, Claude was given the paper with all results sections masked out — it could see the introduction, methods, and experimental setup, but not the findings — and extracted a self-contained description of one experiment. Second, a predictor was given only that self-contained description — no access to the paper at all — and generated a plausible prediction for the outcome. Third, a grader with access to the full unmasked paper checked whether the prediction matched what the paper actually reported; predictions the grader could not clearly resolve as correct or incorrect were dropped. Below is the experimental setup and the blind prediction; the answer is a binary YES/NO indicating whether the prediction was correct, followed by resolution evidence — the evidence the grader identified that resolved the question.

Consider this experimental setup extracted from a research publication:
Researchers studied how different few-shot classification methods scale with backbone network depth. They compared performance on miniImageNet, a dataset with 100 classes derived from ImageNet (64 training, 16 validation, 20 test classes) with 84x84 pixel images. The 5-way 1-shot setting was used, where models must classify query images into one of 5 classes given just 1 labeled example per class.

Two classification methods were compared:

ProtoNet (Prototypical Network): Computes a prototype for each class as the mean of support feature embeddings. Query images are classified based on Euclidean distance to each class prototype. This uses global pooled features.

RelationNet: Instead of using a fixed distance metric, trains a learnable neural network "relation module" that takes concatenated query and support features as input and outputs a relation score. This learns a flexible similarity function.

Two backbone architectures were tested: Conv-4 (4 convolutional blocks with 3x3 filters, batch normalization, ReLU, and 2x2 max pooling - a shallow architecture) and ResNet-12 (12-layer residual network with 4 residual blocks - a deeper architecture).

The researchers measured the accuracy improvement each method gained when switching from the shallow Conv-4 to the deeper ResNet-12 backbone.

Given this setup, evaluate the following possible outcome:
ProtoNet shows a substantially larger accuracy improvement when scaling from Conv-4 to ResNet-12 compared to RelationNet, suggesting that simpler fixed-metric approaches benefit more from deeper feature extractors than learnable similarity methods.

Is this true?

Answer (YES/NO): NO